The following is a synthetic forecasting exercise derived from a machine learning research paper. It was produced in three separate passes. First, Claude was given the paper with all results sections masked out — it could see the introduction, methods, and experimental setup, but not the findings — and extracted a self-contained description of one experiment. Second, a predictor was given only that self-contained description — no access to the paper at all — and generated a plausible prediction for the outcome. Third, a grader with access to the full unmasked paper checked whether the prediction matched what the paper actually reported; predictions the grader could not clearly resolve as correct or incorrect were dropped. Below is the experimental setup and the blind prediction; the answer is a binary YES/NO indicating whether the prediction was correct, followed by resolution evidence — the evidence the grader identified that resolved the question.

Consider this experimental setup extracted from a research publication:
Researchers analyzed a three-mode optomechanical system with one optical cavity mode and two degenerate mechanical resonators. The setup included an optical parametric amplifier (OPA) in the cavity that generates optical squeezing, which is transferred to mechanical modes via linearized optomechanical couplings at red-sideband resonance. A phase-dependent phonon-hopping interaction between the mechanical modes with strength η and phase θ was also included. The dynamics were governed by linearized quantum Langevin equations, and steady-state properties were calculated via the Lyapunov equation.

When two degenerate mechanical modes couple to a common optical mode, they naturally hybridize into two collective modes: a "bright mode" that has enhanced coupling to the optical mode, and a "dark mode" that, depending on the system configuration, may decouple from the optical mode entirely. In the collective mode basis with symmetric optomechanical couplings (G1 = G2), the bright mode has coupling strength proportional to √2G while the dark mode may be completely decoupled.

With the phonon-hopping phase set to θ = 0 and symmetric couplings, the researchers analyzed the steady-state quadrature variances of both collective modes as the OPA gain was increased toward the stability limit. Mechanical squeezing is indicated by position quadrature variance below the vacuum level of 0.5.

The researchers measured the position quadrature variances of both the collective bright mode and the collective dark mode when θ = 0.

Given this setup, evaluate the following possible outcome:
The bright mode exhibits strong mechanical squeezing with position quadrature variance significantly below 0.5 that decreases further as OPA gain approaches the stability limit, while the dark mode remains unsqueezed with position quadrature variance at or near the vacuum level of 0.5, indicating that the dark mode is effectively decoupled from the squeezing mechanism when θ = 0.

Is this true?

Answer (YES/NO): NO